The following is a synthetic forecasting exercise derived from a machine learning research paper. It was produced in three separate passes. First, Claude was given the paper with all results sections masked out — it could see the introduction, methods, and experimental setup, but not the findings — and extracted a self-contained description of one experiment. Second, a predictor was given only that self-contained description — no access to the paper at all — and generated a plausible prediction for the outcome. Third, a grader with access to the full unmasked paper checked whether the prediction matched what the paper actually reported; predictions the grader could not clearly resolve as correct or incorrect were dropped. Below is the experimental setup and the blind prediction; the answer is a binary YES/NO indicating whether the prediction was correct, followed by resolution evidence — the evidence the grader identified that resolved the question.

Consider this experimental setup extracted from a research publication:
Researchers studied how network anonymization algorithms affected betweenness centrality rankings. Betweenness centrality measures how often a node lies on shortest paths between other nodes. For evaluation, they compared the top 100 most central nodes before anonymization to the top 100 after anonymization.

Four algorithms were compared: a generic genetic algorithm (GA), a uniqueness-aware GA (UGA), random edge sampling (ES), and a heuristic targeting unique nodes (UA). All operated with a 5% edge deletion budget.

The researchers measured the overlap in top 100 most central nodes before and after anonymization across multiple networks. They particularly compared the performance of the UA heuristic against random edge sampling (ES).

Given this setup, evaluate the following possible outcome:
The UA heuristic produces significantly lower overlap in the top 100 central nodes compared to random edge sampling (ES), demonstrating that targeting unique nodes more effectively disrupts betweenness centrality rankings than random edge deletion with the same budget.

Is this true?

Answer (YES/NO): NO